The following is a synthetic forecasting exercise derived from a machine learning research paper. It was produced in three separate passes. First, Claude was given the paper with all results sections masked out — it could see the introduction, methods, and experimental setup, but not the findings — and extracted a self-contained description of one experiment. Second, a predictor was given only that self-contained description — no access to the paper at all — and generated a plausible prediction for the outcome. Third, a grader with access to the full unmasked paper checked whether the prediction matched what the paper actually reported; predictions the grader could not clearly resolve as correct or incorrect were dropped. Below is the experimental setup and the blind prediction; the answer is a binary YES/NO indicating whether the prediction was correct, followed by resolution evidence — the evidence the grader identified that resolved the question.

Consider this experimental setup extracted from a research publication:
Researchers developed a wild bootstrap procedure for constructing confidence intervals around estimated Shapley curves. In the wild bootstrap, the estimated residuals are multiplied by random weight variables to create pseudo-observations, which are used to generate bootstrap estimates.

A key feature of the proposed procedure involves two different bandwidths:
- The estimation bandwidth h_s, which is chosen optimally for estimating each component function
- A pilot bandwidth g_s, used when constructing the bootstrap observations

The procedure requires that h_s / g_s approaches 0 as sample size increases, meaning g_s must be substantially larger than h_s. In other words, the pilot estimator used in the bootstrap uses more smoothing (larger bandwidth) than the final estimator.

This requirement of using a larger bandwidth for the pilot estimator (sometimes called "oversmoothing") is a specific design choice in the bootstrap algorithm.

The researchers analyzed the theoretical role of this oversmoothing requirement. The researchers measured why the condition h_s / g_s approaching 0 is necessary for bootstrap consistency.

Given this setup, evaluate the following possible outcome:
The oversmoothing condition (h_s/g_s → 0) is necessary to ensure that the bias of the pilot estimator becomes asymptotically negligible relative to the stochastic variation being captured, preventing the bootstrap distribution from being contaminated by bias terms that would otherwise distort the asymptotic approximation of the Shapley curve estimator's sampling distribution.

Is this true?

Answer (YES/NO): YES